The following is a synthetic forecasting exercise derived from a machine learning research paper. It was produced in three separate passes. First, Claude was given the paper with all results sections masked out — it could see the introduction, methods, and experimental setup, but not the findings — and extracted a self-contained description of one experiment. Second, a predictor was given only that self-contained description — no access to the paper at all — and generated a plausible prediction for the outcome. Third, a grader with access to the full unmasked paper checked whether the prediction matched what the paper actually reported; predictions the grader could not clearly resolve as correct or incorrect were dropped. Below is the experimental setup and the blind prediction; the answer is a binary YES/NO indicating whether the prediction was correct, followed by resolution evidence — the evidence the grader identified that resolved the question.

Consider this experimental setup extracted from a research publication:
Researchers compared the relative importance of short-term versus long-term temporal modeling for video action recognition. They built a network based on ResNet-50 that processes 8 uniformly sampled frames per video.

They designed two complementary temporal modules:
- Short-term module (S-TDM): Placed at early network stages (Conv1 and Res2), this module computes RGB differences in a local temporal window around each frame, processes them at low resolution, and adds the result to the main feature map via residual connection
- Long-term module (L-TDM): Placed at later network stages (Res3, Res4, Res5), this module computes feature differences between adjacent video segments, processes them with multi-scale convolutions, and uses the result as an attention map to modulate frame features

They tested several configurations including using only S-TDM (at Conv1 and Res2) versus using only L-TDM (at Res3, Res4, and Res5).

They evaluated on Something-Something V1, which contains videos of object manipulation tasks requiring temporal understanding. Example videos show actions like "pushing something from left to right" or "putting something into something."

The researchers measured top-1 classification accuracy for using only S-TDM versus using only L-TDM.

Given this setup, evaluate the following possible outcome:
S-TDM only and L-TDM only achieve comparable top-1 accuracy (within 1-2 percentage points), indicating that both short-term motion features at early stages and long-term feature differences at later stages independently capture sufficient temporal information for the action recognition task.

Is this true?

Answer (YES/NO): YES